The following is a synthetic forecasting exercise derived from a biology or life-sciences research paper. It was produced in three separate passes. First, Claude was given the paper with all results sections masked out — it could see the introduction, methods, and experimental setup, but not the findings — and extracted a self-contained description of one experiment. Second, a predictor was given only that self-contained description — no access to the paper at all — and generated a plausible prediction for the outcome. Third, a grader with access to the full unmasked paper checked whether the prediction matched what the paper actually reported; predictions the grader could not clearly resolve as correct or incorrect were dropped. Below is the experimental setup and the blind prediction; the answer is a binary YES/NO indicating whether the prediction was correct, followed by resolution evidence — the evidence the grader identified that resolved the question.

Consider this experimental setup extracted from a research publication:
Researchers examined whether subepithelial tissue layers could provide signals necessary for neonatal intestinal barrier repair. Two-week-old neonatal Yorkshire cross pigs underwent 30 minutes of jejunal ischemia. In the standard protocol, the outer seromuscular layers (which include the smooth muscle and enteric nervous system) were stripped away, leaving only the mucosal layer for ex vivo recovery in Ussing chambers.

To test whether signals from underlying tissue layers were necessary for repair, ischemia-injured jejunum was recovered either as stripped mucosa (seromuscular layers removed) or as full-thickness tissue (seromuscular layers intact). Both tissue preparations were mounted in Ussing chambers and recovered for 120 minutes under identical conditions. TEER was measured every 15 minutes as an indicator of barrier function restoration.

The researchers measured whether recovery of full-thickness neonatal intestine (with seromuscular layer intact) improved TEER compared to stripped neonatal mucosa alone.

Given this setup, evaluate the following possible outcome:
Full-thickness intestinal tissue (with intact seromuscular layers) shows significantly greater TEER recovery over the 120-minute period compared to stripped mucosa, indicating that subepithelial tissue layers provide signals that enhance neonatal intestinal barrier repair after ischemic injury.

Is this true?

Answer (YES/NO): NO